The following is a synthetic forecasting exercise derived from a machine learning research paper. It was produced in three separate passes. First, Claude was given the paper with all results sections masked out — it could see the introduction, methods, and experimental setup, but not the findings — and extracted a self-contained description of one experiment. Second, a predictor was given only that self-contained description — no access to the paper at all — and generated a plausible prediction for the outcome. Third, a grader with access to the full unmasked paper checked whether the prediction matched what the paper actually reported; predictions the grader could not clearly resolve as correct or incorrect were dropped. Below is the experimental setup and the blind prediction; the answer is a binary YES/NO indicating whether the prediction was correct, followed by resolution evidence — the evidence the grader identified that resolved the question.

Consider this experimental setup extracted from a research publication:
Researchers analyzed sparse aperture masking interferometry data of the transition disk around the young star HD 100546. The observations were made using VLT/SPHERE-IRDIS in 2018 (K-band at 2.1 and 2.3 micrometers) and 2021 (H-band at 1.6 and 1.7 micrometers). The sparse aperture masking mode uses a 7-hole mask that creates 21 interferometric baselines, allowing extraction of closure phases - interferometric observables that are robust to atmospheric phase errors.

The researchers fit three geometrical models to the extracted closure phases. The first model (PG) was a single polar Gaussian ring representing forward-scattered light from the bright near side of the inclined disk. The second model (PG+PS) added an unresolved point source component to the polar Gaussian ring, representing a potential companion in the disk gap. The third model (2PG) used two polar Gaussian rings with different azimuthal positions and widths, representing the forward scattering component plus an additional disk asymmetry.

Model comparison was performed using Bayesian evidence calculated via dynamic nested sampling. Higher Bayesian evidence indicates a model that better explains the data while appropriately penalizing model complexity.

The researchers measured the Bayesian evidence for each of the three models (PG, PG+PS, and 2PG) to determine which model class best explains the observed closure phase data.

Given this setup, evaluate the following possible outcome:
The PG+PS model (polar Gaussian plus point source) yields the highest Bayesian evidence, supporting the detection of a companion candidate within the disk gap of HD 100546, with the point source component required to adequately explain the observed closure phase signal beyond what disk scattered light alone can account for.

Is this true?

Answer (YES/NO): YES